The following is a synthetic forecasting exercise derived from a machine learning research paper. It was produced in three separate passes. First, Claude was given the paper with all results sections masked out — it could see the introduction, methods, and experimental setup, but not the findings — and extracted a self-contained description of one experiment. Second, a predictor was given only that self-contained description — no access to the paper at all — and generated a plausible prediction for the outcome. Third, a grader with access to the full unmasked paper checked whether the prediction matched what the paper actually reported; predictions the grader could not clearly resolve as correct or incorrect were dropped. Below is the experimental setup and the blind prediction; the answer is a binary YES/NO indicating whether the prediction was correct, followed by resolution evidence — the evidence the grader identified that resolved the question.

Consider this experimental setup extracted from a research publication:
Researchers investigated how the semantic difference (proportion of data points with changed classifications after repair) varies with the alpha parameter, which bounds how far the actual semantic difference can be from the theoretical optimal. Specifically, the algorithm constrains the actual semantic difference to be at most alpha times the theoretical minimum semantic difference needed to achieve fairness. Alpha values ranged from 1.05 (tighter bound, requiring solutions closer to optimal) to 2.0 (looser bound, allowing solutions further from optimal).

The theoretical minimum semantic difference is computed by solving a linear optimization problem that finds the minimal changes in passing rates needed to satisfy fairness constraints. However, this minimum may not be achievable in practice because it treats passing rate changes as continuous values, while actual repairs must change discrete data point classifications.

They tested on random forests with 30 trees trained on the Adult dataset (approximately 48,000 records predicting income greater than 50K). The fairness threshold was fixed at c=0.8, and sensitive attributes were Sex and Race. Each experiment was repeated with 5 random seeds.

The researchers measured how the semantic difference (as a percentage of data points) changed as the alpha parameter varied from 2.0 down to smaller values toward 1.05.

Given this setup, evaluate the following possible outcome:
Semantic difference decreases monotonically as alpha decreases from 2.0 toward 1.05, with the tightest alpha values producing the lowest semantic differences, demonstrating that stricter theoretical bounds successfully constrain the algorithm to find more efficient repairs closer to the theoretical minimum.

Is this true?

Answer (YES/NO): YES